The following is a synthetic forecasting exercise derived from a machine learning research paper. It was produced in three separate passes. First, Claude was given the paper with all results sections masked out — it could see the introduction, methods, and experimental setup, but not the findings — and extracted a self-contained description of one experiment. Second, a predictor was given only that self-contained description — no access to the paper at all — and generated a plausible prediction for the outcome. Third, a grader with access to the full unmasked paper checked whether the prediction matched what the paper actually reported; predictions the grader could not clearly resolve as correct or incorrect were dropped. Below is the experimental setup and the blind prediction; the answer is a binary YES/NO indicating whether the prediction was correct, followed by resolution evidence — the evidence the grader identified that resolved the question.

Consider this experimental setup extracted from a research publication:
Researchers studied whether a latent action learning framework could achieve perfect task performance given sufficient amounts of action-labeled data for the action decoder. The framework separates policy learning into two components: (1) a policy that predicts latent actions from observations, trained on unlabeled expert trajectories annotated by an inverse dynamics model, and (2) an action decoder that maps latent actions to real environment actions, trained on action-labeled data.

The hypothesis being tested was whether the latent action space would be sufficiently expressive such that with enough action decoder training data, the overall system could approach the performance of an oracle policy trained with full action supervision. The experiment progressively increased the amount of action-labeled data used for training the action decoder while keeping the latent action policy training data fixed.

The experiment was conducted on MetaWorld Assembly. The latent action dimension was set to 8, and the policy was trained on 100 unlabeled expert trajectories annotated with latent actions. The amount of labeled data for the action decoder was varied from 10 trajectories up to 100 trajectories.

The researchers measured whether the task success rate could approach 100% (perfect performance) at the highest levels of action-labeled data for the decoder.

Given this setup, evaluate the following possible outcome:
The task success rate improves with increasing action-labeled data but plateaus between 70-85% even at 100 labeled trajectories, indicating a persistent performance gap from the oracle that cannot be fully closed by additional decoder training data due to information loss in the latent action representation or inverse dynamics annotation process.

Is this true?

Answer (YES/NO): NO